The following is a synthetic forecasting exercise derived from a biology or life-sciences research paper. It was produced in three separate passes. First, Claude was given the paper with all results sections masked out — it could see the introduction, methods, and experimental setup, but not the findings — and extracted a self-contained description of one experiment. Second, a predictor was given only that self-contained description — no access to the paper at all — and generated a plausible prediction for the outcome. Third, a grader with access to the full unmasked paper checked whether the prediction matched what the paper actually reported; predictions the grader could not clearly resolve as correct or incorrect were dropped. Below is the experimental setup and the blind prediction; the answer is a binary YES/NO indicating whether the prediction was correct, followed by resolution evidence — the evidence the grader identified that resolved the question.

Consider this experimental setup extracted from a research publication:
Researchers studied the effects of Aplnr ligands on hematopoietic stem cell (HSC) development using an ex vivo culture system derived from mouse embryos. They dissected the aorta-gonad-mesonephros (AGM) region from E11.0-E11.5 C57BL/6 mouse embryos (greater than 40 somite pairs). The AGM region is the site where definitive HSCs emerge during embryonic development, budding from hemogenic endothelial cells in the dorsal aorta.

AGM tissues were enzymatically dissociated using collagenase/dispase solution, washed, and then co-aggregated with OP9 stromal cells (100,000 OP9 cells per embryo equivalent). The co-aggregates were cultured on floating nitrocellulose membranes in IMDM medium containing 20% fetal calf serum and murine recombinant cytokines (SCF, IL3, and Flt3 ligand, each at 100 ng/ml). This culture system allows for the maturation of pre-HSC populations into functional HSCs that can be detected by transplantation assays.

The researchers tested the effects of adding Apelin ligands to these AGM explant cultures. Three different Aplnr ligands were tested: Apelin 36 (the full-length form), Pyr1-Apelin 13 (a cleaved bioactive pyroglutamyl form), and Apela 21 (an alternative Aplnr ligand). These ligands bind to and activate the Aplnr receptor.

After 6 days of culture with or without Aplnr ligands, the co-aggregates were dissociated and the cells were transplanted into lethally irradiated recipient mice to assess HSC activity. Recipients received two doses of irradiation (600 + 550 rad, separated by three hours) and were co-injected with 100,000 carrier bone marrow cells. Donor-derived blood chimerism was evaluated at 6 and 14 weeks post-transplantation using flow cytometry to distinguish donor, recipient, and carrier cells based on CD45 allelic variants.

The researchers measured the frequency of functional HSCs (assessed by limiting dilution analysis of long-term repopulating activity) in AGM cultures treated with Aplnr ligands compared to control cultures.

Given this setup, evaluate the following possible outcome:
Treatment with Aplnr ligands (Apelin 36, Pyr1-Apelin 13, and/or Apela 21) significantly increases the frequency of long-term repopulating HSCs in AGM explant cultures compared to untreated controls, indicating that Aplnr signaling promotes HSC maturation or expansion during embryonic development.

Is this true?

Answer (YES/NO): NO